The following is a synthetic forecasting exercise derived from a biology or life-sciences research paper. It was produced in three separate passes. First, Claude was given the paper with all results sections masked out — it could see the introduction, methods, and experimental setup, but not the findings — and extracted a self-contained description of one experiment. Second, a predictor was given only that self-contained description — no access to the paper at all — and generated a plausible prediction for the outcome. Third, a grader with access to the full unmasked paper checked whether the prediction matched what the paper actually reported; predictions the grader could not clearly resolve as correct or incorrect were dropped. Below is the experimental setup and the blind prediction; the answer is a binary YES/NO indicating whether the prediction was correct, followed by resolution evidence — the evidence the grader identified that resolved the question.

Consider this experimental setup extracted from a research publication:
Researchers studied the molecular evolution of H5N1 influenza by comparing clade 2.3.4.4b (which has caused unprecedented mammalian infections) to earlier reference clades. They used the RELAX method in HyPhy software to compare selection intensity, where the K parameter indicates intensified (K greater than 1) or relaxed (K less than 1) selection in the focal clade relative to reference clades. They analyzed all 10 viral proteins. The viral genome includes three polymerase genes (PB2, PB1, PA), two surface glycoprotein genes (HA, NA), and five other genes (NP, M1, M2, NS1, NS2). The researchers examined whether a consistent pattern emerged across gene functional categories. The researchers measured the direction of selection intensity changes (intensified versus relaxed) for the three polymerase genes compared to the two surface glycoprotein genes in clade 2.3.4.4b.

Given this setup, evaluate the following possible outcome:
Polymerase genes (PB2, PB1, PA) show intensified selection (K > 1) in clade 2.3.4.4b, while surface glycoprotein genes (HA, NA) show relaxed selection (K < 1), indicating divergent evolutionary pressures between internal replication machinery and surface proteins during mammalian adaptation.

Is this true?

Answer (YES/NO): NO